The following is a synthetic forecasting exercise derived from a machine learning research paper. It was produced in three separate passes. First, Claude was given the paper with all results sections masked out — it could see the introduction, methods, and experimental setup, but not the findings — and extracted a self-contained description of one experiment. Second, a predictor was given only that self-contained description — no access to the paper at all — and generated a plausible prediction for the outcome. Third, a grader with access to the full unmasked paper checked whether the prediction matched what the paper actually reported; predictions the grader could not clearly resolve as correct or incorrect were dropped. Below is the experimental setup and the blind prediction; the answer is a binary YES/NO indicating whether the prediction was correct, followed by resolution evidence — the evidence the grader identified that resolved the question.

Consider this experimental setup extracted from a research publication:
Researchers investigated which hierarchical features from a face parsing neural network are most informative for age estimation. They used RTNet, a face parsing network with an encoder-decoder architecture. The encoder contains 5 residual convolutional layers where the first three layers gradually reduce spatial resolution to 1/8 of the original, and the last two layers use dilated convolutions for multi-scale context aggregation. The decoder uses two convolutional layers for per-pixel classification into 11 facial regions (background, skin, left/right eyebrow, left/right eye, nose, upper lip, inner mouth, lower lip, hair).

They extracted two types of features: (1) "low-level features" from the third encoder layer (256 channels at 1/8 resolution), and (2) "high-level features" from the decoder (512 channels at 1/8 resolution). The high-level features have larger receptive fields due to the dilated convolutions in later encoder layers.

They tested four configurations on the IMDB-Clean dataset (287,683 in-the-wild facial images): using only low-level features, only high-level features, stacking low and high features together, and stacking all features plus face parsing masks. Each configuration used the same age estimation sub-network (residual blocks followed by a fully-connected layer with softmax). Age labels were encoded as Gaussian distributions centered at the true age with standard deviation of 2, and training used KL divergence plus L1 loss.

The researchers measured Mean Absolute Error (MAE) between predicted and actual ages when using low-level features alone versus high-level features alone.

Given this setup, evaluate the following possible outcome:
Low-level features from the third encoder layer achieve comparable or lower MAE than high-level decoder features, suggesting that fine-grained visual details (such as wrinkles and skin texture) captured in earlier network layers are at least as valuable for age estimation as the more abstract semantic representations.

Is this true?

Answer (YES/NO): YES